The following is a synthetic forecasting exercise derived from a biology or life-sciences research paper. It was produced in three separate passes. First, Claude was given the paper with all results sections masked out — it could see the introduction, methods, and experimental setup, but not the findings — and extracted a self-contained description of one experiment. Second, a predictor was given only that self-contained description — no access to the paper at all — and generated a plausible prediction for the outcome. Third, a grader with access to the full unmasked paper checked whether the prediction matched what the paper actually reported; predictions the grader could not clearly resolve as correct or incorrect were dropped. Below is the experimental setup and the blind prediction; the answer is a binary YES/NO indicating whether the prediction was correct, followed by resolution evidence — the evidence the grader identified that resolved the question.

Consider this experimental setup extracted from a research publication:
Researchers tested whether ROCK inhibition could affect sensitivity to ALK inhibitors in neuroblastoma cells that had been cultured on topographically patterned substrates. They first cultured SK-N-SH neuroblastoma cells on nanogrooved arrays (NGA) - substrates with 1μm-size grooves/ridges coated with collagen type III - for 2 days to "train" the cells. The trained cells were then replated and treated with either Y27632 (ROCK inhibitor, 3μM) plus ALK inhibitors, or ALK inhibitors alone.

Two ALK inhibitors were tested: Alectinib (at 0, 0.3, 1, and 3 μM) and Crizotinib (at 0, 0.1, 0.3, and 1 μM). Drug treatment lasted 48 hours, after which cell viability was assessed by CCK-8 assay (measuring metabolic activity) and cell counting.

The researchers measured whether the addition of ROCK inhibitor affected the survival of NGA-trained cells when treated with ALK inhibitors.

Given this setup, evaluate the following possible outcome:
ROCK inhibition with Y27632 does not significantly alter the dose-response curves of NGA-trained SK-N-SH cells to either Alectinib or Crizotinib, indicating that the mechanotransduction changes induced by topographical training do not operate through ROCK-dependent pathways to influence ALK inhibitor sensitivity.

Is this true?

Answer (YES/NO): NO